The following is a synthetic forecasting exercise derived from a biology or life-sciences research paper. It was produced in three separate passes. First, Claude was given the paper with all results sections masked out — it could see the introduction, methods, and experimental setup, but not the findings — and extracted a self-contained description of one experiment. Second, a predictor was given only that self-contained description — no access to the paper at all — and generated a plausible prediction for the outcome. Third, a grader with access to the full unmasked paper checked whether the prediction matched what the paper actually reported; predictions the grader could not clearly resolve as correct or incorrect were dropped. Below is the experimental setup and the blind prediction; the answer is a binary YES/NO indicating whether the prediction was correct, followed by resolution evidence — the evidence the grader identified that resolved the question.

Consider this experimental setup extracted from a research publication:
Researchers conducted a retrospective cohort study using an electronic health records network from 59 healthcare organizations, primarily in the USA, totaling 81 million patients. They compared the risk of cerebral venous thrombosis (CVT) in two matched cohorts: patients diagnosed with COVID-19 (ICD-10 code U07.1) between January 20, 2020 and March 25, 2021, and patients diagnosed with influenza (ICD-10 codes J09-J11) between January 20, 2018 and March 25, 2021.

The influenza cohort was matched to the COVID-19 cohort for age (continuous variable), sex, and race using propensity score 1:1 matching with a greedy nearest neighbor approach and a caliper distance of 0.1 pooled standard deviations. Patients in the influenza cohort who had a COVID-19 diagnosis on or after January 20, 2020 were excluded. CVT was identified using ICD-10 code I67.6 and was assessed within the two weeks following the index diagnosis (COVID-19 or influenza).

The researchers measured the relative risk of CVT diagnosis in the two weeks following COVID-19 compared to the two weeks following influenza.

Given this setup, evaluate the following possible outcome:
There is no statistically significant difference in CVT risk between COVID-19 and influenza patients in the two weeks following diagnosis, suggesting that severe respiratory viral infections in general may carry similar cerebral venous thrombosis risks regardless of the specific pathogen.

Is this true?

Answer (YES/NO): NO